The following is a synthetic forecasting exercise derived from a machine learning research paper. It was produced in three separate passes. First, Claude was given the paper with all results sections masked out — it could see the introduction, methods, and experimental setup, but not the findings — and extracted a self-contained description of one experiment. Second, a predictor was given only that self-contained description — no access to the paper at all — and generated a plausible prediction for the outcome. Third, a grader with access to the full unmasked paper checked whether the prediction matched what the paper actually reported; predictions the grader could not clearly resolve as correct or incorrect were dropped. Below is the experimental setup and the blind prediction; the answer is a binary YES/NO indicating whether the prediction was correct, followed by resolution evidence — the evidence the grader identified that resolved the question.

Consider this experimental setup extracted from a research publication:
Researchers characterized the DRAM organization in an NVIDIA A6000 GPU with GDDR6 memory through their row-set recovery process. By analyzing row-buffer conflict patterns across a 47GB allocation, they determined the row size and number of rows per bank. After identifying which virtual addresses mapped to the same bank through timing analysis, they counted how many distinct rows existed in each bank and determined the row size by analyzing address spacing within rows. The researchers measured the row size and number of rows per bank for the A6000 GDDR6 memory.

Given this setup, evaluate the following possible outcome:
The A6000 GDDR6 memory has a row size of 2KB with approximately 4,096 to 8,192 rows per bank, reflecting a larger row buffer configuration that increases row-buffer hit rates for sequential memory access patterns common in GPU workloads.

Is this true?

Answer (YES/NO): NO